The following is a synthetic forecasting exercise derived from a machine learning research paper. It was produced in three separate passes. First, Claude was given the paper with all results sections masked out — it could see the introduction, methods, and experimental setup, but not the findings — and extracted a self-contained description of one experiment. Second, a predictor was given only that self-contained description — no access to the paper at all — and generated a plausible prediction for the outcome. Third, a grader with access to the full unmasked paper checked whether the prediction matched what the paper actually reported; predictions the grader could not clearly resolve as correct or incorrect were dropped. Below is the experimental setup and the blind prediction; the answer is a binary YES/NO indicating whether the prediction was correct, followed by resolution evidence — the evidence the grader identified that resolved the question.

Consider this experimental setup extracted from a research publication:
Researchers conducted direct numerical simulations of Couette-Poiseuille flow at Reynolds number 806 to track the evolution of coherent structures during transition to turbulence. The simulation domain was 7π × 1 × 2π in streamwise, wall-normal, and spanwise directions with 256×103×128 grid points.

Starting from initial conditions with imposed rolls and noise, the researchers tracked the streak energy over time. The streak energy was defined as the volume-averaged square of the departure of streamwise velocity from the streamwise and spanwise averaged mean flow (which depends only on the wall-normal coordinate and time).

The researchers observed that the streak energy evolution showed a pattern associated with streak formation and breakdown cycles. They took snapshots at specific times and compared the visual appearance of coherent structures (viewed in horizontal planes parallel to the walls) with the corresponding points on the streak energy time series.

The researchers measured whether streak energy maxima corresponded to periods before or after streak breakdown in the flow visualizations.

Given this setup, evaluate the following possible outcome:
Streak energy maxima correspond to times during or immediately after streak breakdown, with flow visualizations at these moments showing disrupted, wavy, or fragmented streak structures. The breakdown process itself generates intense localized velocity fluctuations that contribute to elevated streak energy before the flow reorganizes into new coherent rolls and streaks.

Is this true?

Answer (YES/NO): NO